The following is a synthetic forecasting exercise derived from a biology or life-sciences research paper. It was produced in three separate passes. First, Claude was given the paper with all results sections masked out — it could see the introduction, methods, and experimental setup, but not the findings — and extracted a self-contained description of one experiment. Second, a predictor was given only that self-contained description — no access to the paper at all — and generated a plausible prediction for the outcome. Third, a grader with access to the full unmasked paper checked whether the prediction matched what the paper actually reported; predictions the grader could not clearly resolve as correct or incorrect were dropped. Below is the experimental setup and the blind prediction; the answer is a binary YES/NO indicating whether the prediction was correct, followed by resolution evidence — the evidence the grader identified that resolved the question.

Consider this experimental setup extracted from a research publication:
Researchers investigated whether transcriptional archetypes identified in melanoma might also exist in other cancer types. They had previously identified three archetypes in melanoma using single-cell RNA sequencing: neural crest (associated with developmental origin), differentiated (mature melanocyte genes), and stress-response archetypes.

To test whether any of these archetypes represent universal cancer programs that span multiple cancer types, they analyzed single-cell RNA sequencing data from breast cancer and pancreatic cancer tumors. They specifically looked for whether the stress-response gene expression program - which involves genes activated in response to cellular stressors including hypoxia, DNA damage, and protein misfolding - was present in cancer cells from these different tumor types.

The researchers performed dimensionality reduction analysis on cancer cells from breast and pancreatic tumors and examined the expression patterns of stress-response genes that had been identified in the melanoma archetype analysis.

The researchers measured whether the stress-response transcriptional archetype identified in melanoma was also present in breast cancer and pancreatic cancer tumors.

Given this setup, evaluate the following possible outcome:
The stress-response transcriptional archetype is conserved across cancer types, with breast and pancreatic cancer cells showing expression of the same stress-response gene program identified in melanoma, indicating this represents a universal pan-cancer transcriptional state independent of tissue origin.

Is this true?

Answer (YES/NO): YES